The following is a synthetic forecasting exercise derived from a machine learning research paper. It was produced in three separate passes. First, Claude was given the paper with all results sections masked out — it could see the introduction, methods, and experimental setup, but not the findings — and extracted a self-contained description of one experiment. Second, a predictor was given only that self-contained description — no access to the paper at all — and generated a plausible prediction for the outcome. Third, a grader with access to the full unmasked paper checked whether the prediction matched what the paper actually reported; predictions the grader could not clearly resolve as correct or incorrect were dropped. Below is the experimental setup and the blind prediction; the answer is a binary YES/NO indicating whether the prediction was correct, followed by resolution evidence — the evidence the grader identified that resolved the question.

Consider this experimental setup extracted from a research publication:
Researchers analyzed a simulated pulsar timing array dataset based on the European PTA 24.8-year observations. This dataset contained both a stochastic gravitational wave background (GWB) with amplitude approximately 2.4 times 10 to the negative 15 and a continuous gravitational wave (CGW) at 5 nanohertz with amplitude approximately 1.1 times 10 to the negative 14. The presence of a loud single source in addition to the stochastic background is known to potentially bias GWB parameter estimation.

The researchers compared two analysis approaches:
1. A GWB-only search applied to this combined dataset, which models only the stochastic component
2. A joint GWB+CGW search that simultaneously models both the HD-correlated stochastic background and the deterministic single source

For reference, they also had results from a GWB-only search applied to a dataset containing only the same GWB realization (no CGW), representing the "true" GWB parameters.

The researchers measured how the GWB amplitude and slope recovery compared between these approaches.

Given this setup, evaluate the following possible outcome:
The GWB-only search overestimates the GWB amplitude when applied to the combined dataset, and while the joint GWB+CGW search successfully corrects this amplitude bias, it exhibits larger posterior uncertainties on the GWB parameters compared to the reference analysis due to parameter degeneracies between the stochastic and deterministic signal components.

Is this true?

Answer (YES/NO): NO